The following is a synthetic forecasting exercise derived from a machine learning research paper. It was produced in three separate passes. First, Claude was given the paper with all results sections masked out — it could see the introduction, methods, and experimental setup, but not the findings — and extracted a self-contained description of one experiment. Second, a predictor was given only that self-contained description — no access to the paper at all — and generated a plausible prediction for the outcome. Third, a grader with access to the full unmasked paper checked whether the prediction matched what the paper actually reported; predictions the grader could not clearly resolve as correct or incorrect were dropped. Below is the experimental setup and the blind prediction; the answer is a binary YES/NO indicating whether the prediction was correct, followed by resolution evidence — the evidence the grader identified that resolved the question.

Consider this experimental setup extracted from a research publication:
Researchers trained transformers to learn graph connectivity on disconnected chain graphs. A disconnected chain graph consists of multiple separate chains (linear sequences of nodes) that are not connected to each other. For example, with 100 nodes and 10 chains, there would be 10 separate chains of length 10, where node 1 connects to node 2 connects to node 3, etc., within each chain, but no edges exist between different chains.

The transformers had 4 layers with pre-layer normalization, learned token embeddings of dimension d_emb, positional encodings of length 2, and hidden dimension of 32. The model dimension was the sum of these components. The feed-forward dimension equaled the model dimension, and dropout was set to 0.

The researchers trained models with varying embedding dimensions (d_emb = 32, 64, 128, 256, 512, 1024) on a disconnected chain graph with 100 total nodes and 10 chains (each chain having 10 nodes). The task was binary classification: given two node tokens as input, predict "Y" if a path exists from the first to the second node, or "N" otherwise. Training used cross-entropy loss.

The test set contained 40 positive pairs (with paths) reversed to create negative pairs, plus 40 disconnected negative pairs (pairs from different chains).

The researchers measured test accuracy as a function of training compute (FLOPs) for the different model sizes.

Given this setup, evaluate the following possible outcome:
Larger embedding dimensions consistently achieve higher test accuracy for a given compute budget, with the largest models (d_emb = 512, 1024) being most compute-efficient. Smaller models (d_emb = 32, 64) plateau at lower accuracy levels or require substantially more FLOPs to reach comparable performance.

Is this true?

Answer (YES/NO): NO